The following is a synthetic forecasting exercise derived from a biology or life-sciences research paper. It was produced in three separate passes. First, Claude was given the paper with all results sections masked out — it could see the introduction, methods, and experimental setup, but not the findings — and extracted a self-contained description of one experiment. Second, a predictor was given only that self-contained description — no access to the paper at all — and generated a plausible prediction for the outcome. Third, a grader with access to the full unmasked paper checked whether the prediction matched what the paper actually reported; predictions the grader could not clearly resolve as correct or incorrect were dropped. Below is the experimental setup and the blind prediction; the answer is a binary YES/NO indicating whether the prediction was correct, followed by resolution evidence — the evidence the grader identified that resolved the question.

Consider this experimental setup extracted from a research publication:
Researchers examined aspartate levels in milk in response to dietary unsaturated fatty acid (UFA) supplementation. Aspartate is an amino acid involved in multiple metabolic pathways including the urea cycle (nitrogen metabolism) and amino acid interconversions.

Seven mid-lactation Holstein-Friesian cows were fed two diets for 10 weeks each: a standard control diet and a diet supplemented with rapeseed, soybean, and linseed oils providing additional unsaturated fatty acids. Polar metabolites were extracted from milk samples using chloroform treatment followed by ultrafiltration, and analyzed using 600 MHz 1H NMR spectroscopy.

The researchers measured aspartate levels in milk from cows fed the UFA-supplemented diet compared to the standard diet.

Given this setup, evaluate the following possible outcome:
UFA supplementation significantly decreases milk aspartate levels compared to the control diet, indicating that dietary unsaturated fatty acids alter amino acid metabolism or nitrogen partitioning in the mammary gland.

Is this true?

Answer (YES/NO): YES